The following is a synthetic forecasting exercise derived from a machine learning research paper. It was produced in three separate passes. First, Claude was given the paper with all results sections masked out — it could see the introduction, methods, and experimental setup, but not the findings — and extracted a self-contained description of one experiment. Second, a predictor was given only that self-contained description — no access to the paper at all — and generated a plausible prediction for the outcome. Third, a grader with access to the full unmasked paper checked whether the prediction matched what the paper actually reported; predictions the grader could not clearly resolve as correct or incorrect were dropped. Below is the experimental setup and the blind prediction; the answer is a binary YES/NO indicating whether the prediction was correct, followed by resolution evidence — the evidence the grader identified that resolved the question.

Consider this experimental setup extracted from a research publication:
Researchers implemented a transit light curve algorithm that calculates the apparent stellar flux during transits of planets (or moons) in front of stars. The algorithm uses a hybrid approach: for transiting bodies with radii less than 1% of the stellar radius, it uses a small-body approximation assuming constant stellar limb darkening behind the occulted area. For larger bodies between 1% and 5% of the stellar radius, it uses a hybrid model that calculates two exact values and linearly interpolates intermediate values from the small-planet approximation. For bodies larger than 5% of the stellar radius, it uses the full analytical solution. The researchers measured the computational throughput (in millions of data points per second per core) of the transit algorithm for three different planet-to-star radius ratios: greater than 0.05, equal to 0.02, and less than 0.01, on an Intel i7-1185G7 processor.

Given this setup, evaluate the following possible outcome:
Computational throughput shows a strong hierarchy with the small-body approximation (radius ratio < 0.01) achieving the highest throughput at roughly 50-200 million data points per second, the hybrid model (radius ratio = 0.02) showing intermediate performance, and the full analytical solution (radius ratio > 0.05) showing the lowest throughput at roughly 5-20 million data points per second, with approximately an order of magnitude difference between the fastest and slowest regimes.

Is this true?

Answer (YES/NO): YES